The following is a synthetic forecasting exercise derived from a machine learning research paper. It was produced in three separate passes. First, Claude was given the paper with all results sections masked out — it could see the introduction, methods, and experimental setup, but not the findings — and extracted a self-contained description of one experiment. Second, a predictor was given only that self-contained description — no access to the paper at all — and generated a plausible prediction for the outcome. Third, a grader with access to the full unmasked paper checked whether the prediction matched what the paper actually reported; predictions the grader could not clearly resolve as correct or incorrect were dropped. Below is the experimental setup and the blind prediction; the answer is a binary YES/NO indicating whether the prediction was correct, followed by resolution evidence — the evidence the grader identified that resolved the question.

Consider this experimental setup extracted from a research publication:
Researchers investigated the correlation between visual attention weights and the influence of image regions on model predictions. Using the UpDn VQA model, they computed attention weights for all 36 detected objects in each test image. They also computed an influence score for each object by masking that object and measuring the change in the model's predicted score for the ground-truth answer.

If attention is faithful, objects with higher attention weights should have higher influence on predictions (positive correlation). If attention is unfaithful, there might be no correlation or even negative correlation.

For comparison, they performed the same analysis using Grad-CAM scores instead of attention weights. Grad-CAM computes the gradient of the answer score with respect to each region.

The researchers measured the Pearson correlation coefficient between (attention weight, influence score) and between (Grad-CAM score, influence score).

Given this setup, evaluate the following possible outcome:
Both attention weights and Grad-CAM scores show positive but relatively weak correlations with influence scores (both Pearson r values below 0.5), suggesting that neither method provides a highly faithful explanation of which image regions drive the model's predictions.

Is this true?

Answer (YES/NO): NO